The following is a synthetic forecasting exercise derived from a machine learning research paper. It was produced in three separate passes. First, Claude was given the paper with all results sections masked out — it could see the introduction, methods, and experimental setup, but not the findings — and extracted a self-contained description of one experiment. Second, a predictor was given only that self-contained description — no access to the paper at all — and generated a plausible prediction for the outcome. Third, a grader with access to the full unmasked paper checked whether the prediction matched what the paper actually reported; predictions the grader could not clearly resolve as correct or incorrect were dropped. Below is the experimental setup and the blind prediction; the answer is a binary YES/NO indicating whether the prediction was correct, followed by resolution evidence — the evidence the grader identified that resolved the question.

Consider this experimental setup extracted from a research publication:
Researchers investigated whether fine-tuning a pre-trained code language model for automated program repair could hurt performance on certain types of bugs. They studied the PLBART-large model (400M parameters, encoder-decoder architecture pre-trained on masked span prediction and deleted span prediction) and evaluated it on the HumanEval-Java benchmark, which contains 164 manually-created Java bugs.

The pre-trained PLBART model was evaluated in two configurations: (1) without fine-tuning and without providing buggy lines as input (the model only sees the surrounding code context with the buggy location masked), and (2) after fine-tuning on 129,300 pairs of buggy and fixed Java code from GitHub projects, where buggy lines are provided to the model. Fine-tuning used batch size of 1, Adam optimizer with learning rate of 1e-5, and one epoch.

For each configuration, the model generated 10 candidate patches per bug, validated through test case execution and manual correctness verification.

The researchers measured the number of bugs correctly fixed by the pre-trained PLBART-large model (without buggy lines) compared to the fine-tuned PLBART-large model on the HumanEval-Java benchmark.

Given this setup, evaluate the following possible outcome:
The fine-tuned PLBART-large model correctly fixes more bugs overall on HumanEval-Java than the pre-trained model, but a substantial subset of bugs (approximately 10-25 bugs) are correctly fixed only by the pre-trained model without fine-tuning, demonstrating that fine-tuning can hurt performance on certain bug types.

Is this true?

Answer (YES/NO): NO